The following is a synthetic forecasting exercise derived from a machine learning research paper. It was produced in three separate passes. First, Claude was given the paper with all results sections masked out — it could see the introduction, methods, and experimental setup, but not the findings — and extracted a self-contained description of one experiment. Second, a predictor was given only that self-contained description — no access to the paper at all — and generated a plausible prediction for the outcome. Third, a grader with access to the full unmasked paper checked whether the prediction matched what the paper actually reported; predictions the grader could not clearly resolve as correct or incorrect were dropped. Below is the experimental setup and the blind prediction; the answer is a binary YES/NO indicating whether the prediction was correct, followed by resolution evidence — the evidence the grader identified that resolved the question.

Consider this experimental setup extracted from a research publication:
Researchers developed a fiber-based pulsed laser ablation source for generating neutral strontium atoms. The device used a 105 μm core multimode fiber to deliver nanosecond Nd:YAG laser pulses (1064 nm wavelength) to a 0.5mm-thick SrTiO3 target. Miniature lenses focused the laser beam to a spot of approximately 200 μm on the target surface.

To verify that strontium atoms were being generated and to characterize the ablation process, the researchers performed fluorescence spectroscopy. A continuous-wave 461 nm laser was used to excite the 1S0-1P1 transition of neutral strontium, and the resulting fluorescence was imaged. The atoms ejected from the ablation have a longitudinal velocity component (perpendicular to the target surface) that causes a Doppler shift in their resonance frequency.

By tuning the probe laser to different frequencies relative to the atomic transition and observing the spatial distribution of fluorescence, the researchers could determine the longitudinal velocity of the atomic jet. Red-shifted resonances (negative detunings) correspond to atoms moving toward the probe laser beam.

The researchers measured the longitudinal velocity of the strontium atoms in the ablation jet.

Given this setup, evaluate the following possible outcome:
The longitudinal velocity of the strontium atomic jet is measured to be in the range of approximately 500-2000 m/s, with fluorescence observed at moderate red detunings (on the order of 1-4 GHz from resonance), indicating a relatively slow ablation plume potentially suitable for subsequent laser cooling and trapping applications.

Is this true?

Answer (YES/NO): NO